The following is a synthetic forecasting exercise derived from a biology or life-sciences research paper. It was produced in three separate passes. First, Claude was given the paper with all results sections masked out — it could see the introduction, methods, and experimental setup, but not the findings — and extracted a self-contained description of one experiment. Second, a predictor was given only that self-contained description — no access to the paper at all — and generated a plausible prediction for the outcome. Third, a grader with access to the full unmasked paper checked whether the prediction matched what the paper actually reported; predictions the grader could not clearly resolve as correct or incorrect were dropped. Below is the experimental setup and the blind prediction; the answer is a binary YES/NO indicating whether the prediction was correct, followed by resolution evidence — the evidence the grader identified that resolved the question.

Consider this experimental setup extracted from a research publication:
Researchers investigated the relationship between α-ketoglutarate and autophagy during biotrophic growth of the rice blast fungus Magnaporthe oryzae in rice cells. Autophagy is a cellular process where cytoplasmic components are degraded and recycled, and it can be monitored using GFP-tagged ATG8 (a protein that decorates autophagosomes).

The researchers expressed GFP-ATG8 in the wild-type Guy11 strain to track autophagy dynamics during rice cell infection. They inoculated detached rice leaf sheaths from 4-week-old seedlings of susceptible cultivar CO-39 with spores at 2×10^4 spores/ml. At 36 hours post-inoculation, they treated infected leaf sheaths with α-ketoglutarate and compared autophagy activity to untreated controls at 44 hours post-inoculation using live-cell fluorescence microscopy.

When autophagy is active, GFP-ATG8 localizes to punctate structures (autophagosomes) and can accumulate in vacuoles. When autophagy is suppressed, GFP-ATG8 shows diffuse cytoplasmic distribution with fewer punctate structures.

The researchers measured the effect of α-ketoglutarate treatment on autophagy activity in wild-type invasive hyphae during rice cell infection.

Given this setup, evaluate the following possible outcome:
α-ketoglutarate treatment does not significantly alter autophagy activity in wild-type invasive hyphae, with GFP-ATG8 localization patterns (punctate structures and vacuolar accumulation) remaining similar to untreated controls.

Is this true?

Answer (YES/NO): NO